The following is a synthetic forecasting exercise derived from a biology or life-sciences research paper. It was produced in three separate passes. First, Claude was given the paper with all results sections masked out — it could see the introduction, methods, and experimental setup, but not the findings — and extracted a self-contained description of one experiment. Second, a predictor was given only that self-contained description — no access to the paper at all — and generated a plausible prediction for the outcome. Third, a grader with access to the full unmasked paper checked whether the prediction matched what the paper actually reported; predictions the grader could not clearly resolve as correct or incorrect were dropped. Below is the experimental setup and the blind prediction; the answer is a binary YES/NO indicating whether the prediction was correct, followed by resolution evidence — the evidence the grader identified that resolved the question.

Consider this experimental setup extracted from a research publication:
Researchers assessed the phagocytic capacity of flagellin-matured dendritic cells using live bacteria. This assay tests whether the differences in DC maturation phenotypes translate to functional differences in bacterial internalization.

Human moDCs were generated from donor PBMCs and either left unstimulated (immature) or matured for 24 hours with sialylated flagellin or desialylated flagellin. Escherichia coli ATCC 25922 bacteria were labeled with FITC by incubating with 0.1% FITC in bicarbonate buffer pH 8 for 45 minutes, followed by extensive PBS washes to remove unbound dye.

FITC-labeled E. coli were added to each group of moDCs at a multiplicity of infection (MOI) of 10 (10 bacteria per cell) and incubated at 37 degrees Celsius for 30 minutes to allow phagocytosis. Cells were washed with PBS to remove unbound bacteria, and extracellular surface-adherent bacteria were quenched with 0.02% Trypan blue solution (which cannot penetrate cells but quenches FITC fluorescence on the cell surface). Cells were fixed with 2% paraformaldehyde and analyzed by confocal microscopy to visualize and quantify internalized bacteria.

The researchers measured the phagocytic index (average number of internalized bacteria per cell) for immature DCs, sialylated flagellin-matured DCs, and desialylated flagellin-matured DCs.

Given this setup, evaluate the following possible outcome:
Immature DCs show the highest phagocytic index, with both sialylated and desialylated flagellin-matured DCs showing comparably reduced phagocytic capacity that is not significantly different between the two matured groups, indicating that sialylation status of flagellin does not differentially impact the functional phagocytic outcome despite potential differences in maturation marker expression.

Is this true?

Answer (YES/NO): NO